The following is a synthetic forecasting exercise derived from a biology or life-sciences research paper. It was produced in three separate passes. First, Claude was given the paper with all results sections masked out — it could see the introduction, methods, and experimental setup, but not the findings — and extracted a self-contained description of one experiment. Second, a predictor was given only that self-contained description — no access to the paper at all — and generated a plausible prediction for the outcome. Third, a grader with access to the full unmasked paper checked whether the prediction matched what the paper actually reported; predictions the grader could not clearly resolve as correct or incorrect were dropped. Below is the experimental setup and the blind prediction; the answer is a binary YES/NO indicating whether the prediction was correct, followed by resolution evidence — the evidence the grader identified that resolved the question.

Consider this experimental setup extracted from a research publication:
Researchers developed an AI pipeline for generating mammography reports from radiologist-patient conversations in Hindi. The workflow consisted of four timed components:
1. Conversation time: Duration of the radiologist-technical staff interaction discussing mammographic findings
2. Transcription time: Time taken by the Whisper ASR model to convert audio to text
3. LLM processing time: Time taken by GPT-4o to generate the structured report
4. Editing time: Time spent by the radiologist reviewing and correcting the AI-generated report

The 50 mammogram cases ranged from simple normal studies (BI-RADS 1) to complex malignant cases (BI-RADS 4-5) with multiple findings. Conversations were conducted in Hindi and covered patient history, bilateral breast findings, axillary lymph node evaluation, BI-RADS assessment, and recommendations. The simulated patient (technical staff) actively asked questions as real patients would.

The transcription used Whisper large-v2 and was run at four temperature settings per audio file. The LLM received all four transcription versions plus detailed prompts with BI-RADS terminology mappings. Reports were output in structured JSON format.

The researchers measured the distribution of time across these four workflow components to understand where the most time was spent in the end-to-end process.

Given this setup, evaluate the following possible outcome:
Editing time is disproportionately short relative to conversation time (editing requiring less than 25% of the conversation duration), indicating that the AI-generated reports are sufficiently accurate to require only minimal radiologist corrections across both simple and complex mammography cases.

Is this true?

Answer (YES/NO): NO